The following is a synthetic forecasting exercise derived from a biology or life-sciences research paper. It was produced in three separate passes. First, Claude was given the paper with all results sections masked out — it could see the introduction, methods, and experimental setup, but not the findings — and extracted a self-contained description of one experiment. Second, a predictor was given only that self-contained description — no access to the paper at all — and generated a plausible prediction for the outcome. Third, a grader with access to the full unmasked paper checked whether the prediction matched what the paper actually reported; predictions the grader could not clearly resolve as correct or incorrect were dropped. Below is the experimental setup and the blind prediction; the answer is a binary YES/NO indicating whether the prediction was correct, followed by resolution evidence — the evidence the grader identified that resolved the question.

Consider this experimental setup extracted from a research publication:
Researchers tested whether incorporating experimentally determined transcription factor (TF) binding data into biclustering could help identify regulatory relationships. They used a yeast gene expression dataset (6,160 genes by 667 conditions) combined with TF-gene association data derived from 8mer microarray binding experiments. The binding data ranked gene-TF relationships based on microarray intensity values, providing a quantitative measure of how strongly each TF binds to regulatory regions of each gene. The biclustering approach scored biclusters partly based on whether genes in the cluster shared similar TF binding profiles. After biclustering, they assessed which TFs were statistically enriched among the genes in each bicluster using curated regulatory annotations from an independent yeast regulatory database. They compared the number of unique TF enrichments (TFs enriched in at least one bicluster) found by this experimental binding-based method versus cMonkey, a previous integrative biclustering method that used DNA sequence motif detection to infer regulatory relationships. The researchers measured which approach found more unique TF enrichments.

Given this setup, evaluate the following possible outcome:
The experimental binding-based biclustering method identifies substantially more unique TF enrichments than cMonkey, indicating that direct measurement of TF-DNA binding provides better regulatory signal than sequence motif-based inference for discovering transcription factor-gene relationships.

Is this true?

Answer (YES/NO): YES